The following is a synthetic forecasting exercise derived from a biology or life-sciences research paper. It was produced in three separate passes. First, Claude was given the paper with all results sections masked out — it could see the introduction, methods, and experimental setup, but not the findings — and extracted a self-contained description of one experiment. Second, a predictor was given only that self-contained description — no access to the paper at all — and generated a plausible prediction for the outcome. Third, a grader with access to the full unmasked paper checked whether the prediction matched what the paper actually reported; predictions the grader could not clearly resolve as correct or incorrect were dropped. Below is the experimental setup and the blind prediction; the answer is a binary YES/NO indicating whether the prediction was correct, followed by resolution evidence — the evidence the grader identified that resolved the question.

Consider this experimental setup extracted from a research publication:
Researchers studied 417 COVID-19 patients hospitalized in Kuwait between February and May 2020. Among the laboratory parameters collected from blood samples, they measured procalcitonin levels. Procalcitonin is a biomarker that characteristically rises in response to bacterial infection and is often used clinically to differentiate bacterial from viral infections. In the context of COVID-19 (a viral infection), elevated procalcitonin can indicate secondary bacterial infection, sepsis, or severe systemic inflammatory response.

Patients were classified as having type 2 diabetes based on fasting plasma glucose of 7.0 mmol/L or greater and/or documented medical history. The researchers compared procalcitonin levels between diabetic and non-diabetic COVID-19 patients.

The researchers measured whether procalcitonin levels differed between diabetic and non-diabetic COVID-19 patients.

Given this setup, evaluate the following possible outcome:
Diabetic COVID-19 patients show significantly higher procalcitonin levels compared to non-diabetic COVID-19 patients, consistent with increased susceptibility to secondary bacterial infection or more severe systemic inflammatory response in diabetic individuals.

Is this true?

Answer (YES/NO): NO